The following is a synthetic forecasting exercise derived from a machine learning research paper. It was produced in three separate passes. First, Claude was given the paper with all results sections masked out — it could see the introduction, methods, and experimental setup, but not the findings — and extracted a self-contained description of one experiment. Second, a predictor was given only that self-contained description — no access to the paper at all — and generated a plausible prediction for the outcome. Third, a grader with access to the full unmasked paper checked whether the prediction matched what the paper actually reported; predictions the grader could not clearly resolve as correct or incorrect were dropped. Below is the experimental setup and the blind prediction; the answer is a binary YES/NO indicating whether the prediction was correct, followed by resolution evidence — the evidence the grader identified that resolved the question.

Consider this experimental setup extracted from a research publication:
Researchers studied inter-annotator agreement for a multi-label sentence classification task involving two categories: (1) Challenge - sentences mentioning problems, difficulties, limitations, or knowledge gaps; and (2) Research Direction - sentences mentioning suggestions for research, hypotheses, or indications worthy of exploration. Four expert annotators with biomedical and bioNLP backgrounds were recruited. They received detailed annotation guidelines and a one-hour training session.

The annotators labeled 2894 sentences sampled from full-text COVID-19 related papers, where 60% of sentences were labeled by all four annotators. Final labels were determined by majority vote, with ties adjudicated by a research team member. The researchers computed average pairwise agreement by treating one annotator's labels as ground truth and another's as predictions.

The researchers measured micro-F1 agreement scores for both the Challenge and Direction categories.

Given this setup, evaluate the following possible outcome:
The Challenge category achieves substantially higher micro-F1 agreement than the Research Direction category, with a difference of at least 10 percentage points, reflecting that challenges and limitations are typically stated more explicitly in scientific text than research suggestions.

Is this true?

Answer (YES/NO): NO